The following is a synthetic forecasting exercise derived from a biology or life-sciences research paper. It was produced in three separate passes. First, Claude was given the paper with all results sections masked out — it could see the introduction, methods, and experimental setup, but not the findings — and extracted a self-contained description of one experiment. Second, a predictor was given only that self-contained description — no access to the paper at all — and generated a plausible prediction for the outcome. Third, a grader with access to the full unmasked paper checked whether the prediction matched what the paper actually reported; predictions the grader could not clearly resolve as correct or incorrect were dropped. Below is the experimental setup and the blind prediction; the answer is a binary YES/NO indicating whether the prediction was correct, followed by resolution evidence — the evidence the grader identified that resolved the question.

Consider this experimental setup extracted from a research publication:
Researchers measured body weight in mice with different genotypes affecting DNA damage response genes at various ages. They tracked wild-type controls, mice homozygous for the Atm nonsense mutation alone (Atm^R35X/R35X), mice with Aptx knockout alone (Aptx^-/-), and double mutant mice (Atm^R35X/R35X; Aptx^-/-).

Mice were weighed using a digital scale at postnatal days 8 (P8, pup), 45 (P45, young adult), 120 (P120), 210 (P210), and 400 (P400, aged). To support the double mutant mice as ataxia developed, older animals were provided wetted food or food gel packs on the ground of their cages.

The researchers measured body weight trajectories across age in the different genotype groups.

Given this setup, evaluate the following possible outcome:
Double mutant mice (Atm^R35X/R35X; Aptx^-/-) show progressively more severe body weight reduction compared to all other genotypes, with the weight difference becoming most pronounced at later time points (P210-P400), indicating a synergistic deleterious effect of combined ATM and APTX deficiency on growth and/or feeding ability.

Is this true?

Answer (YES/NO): YES